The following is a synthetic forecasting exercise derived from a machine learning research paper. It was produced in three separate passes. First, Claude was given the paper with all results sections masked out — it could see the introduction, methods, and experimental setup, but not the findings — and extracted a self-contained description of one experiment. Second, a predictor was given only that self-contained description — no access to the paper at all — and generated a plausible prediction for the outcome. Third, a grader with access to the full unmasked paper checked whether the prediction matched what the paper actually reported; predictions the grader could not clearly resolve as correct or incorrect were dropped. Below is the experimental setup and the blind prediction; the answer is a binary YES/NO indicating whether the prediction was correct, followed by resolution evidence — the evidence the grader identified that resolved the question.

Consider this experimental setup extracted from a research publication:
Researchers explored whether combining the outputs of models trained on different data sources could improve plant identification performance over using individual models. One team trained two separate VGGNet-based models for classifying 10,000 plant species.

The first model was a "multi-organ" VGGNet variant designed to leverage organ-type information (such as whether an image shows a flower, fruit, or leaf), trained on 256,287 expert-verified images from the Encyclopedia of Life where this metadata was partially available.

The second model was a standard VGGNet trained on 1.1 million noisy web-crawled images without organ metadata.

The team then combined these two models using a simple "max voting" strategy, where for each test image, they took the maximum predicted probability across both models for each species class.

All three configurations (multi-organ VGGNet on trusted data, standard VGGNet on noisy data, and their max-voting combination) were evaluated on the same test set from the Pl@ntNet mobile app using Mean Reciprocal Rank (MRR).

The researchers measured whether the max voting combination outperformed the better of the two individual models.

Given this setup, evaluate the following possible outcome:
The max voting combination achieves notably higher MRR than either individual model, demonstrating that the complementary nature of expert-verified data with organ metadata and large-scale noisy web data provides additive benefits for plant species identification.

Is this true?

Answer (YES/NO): NO